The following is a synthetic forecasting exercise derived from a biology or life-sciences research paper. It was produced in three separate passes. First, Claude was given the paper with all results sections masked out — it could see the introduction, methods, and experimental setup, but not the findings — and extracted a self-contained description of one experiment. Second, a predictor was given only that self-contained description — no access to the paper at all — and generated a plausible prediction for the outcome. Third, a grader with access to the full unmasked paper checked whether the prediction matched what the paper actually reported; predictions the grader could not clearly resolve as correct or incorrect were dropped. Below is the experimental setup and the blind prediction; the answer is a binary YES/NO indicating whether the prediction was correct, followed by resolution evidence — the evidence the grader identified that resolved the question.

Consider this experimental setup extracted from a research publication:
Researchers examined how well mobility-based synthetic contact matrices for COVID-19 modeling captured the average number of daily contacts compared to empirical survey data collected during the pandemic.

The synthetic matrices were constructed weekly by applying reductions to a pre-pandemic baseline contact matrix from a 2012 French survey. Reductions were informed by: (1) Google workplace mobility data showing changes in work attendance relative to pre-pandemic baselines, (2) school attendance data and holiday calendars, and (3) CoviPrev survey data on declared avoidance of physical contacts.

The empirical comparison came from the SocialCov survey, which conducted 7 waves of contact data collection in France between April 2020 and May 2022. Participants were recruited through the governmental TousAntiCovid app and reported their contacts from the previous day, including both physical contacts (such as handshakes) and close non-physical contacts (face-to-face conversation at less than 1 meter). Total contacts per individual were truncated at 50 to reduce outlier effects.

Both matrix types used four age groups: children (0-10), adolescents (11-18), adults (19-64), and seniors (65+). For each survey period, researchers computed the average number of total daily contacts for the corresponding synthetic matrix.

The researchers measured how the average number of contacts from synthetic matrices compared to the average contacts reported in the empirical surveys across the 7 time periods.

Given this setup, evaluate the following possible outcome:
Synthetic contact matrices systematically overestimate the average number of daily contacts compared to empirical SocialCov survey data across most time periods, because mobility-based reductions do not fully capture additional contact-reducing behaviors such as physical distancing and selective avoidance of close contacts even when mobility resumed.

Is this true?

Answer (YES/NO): NO